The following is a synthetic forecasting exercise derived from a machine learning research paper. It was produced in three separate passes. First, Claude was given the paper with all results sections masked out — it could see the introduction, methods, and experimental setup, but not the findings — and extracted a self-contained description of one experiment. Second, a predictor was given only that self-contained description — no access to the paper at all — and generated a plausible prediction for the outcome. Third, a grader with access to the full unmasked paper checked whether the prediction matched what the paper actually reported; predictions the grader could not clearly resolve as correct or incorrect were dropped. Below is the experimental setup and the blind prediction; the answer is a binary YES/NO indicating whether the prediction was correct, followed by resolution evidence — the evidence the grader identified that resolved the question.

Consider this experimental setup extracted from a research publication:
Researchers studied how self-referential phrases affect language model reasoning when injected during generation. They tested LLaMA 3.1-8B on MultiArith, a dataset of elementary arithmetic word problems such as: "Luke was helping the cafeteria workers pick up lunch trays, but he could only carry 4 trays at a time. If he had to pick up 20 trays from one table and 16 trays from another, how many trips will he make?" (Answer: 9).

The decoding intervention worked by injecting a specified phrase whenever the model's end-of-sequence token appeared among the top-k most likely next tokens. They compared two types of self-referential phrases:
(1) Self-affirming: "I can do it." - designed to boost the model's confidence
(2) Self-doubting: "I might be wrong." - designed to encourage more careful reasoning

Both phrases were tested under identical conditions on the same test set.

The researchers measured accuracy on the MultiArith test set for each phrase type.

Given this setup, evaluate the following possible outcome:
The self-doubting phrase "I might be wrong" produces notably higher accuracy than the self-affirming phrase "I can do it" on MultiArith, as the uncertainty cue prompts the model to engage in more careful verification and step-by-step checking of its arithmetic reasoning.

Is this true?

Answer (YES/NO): YES